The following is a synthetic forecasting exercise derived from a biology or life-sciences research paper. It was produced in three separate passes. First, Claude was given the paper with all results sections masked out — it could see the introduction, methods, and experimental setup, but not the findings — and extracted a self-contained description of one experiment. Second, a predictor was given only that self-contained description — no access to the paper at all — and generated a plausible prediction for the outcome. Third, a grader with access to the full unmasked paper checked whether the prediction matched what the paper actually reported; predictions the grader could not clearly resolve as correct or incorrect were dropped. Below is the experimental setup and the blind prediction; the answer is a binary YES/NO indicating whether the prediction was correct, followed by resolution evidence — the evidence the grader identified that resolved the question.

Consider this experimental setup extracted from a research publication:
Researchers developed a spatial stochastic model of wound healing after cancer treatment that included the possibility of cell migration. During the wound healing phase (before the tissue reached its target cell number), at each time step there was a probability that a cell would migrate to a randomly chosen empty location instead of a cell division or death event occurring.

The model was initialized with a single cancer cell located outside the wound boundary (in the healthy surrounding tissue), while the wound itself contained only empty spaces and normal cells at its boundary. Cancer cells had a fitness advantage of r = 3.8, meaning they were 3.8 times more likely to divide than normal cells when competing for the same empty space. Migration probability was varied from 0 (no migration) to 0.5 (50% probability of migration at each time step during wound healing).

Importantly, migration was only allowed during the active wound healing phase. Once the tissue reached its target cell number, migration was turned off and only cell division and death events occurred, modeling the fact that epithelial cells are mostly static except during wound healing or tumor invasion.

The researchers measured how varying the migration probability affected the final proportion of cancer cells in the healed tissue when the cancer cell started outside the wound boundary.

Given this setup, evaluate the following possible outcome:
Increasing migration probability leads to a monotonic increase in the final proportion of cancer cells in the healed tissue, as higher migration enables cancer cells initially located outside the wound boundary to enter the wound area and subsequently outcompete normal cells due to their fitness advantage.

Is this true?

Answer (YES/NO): YES